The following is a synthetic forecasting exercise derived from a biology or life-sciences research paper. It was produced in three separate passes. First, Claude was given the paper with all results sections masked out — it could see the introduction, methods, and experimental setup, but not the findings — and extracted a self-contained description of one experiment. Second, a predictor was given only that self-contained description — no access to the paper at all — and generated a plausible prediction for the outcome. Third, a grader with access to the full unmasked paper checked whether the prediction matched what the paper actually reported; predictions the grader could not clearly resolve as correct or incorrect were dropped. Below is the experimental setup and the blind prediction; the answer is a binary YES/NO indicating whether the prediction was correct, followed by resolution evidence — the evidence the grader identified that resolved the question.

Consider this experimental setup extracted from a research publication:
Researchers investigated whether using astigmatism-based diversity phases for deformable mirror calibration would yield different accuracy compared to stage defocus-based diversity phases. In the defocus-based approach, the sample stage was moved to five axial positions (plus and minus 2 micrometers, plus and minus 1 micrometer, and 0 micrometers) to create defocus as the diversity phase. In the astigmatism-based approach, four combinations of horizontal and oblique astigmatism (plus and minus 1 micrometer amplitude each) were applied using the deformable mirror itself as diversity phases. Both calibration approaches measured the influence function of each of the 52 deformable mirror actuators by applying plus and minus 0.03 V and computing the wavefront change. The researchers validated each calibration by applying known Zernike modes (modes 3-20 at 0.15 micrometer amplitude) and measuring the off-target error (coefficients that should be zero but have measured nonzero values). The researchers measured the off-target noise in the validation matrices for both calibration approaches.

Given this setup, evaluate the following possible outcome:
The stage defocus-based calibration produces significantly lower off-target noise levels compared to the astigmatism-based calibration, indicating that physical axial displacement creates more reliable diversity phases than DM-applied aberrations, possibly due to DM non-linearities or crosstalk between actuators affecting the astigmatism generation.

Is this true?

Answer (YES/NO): NO